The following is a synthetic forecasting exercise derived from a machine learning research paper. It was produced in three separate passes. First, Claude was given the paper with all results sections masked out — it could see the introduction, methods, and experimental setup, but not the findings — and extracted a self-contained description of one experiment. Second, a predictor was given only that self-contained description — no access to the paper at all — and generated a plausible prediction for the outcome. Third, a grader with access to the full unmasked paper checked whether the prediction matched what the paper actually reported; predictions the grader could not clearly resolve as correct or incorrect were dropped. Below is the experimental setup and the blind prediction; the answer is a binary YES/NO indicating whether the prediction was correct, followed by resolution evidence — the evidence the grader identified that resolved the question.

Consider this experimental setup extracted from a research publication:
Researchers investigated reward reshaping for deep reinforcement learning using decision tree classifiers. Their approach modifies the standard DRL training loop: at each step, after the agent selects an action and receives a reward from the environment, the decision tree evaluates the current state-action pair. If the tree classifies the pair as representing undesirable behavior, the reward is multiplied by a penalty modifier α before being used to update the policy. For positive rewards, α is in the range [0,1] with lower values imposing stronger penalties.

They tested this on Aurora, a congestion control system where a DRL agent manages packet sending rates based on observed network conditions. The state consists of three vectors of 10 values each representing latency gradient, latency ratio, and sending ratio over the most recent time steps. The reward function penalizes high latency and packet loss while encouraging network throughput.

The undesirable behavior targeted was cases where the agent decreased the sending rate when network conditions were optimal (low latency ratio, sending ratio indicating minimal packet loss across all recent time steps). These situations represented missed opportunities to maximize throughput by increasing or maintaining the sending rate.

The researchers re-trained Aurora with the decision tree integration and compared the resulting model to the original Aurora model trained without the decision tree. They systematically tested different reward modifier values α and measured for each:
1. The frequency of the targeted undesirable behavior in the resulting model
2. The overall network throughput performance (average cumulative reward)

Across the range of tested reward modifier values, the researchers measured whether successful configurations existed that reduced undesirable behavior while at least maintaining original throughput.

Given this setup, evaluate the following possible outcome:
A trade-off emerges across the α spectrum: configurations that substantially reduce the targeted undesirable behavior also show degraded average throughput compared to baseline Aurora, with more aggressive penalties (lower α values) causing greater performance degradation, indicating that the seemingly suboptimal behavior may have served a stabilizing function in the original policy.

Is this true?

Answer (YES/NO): NO